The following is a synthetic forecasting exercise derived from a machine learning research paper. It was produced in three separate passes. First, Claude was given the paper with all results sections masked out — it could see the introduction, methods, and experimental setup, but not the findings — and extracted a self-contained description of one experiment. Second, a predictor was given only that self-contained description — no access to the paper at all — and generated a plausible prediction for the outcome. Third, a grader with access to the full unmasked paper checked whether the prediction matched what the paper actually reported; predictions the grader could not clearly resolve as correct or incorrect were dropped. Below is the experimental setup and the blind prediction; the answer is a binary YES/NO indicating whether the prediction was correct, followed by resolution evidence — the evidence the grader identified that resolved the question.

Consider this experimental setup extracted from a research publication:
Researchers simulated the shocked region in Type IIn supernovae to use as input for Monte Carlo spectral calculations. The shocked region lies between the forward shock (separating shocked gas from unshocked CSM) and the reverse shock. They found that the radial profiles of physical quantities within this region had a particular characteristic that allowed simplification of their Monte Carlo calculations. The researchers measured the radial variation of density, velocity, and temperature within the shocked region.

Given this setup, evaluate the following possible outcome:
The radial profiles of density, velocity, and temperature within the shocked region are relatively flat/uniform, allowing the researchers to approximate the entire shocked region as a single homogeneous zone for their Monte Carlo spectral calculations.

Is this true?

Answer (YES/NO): YES